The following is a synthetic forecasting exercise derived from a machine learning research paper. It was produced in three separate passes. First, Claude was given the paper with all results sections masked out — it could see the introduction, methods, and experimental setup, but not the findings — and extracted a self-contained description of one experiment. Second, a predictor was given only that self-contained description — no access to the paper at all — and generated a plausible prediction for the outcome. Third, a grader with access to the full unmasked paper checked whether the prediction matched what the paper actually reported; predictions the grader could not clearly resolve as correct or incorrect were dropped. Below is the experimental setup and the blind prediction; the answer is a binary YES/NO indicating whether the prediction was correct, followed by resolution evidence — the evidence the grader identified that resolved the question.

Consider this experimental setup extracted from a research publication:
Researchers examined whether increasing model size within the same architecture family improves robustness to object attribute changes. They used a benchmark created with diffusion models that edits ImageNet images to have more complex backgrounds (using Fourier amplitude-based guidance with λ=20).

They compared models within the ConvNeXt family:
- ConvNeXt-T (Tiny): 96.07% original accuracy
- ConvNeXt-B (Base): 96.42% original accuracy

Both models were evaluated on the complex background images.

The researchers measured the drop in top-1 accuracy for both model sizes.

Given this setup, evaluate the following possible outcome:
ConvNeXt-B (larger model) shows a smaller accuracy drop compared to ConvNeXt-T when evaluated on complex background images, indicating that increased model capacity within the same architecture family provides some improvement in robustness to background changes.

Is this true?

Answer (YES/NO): YES